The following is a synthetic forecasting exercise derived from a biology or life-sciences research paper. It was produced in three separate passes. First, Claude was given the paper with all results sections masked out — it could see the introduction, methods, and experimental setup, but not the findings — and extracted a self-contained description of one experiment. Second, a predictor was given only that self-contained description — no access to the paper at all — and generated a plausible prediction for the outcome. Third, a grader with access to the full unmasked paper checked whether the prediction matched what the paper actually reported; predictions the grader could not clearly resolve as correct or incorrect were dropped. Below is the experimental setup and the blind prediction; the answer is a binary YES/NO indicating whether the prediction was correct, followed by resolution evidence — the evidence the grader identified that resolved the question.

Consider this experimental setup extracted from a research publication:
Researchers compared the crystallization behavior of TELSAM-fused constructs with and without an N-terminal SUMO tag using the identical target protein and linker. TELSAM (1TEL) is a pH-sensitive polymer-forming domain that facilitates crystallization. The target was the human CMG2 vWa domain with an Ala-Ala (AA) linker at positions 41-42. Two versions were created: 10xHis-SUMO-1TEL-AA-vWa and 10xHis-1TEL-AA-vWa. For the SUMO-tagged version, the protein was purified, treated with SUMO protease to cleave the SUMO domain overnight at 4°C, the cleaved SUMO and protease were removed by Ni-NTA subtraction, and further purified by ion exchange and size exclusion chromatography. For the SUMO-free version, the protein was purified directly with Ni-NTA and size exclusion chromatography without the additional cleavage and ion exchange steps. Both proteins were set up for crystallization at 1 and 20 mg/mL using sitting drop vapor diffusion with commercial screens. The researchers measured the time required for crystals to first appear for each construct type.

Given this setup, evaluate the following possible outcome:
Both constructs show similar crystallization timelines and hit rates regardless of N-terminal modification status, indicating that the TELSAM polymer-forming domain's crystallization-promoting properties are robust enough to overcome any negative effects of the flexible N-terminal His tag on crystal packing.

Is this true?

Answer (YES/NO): NO